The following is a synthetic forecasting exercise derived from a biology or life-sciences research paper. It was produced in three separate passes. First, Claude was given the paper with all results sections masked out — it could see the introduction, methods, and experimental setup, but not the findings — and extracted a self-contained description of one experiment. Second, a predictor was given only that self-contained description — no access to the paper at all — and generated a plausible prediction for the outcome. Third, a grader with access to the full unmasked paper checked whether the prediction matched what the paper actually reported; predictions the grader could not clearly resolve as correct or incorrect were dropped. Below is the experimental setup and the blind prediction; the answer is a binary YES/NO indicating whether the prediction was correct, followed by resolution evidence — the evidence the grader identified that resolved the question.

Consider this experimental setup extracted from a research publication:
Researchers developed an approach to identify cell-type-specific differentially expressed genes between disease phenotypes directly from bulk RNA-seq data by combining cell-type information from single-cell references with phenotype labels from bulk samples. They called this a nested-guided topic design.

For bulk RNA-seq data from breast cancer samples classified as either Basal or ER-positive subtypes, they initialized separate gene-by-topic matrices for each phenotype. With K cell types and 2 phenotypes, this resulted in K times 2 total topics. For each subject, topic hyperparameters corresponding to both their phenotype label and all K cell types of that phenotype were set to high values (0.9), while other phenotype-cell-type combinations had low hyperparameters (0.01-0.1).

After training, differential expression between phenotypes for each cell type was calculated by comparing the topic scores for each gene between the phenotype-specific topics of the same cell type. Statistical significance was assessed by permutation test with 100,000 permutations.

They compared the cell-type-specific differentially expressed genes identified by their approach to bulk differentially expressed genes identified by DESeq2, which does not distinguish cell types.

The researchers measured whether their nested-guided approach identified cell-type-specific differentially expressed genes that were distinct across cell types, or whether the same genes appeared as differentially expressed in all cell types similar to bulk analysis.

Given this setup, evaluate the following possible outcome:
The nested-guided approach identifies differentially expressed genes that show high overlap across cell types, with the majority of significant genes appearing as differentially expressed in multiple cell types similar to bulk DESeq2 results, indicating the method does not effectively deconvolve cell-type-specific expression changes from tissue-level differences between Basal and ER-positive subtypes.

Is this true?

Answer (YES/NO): NO